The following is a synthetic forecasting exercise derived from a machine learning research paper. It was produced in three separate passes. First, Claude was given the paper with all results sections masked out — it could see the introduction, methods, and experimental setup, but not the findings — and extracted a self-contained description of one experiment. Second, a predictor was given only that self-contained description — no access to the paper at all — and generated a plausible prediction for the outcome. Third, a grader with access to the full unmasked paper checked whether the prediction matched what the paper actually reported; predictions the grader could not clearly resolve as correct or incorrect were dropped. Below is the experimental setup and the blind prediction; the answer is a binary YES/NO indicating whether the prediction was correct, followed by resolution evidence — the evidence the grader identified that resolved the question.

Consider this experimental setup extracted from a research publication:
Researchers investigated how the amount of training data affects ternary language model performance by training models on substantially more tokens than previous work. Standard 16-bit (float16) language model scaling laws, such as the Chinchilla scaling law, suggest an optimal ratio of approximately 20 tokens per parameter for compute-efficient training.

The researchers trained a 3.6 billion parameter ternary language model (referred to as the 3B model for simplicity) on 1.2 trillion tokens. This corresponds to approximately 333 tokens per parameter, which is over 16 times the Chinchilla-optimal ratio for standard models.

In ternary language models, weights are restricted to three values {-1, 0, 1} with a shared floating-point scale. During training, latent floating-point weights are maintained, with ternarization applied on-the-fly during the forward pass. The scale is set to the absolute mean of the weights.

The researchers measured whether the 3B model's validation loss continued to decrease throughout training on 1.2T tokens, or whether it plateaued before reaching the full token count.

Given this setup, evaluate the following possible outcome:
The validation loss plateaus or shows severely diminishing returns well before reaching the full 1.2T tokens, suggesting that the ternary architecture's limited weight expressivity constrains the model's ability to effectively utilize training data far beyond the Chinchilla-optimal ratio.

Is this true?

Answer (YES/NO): NO